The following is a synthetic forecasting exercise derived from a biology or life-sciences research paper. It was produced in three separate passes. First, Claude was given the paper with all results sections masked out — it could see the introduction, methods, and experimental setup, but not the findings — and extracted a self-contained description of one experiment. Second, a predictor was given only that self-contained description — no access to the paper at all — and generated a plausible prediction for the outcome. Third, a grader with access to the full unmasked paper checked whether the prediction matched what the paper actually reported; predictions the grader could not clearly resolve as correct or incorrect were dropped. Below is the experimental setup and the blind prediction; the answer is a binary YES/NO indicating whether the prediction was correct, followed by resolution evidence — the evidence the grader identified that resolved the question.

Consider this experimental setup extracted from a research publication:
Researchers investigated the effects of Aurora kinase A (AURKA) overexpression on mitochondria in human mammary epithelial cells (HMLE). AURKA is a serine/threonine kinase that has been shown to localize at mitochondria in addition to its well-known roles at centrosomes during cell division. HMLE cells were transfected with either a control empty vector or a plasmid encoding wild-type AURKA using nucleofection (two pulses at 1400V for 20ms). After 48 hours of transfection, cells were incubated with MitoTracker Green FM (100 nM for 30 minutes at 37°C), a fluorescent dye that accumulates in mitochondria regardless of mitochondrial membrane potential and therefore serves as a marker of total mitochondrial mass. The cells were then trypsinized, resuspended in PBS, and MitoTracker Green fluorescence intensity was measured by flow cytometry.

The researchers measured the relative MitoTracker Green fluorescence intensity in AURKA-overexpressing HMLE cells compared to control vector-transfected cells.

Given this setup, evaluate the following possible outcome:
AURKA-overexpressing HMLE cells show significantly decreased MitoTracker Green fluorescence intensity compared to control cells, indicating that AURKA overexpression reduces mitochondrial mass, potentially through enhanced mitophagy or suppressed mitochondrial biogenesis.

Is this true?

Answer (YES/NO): YES